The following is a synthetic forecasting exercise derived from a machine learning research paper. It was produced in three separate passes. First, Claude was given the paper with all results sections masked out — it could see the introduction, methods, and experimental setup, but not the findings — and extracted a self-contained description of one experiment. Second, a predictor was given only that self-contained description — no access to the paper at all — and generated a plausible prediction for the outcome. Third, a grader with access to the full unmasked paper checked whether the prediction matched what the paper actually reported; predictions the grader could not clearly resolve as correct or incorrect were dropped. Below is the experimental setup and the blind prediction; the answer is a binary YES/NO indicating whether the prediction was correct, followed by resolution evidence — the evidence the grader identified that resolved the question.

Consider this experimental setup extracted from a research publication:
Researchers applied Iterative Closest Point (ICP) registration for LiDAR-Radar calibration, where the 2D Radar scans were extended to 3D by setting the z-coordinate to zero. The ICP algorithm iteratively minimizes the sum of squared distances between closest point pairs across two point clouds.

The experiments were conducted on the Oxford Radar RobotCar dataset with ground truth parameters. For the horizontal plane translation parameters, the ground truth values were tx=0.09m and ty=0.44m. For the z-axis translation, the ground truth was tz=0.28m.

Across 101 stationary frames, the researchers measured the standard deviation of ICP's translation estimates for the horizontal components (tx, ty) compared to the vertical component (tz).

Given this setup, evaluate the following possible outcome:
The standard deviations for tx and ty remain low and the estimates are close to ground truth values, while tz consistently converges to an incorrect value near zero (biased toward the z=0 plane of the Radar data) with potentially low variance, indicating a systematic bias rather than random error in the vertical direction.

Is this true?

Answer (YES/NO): NO